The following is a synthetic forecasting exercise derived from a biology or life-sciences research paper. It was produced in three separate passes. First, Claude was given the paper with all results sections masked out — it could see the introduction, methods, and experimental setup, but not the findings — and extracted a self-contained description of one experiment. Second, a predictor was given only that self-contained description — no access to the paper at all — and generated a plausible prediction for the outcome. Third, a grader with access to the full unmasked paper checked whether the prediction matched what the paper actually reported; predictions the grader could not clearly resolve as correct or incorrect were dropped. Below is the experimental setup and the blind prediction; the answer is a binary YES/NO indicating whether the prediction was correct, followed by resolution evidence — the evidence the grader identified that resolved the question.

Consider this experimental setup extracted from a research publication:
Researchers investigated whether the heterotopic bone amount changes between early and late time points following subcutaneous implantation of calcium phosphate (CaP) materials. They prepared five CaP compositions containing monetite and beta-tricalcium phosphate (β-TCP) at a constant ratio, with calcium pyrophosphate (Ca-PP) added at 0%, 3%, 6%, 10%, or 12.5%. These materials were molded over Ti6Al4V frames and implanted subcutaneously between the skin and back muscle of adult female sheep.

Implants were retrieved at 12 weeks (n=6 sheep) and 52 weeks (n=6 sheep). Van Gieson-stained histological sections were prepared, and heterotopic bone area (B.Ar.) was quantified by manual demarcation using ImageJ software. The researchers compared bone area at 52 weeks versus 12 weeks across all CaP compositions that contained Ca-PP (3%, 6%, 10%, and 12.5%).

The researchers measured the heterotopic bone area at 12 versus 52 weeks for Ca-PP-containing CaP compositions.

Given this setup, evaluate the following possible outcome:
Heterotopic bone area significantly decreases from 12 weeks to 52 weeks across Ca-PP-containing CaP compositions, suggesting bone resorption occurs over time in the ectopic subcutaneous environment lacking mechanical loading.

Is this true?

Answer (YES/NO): NO